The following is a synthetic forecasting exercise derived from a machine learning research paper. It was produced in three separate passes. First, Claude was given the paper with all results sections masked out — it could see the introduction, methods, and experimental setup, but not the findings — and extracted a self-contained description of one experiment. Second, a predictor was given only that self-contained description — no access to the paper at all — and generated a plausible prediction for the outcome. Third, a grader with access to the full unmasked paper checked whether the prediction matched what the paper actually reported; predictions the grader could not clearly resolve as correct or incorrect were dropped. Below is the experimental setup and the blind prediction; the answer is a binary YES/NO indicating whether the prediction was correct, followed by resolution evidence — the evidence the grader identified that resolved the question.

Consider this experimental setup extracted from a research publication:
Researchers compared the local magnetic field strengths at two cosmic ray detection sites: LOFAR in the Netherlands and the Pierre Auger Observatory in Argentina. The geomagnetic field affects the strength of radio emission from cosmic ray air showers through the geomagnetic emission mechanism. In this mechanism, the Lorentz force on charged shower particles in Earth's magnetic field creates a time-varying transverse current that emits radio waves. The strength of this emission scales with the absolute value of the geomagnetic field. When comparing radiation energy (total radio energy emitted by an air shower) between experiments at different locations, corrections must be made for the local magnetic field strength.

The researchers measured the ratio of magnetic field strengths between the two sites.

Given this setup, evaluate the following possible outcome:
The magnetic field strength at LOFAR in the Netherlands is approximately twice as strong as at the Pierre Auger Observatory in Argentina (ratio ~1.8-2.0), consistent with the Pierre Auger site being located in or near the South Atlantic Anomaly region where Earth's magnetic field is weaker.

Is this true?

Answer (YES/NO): YES